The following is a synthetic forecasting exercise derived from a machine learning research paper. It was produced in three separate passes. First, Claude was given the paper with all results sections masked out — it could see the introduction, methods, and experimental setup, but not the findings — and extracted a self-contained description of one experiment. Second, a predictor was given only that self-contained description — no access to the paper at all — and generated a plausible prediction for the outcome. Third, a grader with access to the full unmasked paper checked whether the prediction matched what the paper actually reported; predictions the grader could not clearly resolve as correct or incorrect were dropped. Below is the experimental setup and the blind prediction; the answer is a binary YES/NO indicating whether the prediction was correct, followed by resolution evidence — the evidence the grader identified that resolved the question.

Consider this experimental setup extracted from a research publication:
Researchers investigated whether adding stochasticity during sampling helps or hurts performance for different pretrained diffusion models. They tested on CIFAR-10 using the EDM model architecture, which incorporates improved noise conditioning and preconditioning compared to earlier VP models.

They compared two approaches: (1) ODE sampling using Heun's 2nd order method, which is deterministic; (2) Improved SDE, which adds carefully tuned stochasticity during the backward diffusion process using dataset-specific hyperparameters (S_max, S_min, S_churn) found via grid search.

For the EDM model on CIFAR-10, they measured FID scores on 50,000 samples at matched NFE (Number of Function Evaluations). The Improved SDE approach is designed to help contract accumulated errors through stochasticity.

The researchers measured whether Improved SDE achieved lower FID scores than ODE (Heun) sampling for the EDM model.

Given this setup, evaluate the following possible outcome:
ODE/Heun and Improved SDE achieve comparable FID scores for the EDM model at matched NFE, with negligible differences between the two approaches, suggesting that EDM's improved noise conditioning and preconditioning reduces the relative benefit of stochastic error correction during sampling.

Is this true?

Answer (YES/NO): NO